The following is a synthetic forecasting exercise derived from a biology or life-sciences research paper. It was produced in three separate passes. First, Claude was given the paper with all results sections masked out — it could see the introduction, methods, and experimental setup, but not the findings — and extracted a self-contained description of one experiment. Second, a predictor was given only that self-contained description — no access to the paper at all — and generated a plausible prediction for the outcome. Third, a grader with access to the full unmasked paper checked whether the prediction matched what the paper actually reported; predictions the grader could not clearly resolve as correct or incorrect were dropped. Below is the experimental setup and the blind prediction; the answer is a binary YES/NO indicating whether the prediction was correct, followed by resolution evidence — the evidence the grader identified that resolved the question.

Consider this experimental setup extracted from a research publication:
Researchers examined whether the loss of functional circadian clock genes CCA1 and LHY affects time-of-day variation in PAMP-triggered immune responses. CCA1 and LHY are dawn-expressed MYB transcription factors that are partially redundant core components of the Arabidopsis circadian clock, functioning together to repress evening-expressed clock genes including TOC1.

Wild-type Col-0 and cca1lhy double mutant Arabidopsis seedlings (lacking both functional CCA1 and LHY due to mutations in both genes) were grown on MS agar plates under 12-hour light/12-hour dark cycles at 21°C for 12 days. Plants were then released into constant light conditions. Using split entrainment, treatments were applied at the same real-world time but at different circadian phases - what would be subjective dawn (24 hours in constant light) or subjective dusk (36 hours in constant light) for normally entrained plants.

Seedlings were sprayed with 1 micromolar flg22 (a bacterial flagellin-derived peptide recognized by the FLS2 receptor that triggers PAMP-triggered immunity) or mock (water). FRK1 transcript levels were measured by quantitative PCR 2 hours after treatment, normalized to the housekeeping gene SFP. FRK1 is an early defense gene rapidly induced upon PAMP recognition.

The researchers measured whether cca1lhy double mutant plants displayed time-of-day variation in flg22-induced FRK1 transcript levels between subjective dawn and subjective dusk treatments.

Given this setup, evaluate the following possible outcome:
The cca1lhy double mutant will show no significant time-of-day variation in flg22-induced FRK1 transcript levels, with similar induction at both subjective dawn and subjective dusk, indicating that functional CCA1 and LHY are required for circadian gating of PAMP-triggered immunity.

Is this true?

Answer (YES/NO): NO